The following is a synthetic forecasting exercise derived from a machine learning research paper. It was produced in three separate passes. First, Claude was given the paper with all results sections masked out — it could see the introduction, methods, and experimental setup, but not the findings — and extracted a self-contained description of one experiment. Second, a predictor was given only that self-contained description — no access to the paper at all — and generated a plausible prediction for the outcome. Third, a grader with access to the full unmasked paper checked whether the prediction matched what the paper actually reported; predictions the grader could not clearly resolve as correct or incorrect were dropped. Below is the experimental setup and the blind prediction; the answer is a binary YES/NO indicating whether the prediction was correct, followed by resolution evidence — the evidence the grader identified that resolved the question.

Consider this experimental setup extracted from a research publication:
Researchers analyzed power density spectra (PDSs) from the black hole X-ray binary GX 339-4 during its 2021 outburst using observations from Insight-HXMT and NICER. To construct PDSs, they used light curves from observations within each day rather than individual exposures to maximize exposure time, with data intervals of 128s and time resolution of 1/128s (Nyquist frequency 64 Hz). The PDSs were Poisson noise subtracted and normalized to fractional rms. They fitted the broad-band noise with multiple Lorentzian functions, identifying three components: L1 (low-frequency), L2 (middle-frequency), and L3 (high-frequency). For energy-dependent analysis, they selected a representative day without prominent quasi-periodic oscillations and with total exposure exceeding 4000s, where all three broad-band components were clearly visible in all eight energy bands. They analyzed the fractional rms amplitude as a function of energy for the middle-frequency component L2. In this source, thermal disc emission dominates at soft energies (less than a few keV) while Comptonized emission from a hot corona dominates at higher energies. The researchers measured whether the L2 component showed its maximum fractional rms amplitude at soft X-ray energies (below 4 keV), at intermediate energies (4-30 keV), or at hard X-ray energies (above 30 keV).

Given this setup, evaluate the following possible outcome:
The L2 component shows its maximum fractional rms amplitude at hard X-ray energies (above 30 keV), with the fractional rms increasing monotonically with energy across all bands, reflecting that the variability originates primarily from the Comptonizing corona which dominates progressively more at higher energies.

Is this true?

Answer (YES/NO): NO